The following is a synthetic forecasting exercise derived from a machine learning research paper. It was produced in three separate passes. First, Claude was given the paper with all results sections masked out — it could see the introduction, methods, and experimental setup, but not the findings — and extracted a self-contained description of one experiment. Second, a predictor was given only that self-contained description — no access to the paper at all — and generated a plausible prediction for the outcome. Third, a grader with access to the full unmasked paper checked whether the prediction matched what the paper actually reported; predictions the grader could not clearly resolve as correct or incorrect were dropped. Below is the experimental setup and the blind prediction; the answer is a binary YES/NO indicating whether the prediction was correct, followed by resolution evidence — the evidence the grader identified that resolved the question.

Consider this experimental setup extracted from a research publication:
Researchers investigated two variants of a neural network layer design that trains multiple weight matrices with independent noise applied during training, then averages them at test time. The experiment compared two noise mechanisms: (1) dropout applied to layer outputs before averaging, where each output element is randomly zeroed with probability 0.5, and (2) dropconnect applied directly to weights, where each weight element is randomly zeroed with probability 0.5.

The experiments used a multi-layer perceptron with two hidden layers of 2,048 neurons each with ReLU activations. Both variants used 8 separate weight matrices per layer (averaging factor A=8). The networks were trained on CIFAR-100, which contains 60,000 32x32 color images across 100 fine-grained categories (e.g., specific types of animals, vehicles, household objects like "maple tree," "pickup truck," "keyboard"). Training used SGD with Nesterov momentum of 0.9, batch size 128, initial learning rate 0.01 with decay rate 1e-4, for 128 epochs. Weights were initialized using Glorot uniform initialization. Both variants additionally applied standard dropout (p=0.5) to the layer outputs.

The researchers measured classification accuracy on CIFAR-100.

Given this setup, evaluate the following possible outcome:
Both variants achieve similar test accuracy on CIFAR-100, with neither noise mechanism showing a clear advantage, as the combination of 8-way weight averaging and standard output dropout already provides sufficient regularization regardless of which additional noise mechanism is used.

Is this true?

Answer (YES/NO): YES